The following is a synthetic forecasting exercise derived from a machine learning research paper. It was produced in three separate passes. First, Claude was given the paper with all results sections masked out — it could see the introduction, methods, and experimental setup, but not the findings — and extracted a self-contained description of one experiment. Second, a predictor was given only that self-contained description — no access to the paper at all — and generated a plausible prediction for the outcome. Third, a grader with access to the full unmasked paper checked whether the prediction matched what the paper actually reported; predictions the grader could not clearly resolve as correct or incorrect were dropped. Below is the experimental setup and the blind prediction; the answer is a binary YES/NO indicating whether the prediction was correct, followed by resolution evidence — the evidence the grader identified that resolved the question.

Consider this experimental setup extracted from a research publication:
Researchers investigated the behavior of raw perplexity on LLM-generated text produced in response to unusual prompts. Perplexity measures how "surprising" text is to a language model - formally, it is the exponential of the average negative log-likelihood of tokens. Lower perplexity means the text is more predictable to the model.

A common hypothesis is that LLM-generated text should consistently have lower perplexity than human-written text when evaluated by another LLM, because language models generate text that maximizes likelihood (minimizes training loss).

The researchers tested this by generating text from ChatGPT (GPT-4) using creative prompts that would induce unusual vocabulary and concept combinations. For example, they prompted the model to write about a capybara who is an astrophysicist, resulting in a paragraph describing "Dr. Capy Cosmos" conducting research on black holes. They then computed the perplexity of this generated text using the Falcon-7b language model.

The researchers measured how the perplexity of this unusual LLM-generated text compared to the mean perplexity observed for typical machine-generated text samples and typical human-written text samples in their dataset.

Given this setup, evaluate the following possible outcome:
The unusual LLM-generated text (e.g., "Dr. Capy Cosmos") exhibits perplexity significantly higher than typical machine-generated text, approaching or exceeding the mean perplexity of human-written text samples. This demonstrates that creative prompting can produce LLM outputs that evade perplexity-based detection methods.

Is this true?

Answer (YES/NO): YES